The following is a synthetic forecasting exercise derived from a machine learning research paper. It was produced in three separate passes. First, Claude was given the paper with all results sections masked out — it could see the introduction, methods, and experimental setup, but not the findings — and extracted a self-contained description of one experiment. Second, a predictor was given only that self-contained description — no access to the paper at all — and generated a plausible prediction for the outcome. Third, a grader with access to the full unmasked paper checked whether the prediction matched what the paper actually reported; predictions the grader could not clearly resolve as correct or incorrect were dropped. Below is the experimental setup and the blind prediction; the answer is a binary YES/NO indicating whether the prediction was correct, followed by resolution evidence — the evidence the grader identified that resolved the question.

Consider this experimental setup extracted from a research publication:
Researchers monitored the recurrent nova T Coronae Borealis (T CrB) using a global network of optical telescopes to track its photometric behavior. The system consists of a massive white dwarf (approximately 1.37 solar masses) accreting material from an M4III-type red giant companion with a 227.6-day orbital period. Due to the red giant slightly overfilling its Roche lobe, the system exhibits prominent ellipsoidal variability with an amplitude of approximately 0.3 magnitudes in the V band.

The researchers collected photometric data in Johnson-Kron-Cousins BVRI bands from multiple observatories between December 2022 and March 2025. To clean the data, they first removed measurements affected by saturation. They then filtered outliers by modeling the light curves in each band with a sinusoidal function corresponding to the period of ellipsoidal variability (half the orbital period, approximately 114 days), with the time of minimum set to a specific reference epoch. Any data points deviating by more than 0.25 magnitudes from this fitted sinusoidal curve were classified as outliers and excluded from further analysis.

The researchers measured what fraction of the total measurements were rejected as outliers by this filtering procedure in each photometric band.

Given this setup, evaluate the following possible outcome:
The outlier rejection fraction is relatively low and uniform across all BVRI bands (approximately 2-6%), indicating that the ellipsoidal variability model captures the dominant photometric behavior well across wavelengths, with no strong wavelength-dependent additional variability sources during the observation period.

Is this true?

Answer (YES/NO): NO